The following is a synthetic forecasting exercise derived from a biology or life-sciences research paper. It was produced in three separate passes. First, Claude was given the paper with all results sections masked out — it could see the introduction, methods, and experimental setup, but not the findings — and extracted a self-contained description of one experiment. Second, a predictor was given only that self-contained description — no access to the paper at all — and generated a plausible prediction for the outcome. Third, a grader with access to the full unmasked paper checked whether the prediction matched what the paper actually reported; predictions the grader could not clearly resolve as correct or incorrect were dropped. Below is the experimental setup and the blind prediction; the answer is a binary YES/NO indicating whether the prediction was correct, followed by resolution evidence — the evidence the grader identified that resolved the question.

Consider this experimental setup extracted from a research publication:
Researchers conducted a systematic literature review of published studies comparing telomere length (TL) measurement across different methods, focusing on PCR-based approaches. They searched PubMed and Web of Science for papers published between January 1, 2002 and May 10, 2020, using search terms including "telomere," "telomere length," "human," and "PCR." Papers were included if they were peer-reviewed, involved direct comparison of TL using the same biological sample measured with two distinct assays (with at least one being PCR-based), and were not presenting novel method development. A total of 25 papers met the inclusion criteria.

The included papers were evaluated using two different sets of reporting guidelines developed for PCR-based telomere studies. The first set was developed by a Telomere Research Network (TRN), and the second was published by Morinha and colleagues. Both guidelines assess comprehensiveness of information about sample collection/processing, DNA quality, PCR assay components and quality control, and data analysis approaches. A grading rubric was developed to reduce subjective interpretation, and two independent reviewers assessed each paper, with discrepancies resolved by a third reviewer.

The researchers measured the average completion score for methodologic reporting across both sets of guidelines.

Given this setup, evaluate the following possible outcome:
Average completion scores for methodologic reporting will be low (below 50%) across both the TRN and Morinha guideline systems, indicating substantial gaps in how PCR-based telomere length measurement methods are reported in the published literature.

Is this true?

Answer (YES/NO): NO